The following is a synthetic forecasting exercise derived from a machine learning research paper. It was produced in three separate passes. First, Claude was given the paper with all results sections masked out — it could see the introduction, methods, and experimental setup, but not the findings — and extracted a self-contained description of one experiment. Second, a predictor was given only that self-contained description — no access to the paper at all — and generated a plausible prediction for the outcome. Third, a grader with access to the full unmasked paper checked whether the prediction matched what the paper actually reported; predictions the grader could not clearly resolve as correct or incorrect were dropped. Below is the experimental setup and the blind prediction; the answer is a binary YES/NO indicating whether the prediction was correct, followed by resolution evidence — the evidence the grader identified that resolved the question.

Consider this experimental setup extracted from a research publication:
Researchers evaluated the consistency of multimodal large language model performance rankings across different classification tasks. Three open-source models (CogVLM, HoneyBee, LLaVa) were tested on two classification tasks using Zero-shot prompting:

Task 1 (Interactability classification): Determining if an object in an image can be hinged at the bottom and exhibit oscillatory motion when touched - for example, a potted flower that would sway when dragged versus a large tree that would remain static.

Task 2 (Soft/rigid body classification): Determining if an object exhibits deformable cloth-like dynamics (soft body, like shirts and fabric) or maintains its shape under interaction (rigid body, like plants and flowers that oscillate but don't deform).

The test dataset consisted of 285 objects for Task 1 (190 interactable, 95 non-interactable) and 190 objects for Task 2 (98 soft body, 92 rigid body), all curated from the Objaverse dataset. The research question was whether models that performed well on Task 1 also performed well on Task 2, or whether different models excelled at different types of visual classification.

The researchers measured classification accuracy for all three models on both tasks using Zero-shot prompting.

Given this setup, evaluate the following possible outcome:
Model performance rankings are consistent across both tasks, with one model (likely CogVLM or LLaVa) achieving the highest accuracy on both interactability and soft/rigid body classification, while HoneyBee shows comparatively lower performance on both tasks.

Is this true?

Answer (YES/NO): NO